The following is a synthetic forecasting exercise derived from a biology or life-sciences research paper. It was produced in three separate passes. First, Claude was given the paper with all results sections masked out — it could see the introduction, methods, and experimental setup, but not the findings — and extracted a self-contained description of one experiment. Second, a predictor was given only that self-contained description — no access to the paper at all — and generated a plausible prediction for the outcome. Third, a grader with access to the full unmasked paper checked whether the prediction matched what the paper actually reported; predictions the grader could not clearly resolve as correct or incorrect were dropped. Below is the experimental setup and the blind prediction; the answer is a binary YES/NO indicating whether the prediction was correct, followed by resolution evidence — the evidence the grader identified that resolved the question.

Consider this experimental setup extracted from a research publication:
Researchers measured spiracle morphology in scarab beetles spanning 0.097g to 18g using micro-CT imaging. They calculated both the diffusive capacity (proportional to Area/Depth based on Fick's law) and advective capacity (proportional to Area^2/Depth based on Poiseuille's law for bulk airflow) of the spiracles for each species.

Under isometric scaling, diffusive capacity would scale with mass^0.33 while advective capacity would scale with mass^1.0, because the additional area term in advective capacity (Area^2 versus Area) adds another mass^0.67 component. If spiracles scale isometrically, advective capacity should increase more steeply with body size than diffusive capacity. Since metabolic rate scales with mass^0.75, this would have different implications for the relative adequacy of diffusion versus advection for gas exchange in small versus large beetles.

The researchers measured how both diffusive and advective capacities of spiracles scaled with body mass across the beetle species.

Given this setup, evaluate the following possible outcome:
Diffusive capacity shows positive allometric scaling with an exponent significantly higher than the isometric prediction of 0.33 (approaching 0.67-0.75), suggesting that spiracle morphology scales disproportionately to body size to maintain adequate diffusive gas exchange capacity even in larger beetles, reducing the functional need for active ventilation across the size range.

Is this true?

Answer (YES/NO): NO